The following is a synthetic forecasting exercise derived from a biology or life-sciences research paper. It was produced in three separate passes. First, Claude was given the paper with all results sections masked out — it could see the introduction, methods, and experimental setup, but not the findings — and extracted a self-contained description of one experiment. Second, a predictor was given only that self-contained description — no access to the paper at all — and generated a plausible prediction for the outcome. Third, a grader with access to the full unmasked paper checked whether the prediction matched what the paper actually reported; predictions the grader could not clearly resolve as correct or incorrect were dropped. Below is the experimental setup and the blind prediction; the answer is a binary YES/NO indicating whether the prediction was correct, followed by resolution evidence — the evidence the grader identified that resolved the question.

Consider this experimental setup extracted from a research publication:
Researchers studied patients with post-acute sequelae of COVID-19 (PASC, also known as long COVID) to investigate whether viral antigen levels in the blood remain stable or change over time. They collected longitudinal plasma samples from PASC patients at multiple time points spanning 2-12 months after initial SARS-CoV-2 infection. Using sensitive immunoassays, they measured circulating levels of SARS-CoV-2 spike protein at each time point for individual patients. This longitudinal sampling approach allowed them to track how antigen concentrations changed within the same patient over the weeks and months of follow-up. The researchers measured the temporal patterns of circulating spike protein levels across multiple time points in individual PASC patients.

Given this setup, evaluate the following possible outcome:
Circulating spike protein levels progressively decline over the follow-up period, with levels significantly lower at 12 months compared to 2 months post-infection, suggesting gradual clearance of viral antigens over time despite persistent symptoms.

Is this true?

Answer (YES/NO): NO